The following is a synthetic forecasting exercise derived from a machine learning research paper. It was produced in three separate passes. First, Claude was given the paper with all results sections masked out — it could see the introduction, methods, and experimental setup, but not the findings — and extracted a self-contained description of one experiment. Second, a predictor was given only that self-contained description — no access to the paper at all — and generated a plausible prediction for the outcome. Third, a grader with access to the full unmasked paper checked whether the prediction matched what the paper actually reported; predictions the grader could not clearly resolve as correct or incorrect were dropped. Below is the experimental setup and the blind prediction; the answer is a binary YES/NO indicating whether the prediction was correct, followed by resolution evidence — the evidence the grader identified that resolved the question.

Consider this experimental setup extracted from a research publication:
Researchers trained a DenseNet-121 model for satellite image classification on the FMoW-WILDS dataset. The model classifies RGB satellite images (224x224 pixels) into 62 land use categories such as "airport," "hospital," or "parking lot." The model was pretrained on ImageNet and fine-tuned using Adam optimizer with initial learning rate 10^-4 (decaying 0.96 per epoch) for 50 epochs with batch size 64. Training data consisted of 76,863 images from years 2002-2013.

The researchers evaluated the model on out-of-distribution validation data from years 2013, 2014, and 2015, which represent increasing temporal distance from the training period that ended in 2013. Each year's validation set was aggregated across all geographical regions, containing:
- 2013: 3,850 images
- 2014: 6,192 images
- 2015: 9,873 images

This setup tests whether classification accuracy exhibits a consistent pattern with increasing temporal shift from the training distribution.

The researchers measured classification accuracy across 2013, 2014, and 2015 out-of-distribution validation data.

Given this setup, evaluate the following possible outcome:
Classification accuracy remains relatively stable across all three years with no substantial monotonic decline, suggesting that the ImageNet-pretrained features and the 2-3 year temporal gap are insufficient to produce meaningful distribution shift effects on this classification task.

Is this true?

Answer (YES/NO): NO